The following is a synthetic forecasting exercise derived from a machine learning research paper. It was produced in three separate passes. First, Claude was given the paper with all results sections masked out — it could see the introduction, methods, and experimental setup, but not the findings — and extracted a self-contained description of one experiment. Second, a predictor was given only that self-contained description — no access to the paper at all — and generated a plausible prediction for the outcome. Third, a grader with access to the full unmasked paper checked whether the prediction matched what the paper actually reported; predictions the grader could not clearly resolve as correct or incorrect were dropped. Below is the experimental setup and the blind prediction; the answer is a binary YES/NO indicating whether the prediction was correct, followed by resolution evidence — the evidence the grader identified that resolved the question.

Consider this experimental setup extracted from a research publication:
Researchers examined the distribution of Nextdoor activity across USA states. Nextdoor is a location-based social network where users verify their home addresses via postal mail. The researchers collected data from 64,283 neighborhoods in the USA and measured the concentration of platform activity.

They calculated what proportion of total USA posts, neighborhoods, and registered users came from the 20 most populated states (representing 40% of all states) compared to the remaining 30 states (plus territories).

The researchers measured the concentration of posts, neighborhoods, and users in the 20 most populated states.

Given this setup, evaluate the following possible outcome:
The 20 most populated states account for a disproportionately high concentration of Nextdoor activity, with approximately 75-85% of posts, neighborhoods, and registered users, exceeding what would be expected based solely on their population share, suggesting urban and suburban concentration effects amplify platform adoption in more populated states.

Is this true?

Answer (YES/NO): NO